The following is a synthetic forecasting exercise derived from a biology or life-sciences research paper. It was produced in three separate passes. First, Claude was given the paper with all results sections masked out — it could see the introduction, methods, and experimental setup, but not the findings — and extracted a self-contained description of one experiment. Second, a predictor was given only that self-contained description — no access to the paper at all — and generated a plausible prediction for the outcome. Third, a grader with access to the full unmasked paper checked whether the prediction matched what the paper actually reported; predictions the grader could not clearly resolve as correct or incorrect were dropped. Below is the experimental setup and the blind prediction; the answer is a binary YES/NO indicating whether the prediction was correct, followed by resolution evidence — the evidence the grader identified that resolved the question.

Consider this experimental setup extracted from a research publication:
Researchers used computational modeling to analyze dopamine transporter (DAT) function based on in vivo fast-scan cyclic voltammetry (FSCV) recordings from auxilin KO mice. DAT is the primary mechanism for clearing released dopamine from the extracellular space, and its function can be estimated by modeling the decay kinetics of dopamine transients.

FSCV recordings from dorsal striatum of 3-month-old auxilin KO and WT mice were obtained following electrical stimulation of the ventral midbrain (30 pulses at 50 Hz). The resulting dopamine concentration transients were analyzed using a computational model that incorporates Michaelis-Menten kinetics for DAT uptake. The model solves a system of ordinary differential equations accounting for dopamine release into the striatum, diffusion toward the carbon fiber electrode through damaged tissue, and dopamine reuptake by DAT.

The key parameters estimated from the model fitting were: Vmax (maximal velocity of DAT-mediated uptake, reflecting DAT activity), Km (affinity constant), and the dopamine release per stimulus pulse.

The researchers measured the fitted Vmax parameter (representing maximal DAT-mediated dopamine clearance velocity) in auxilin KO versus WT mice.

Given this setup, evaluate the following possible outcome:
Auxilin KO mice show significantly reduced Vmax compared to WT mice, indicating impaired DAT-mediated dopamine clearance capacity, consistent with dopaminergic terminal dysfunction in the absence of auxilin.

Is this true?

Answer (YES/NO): YES